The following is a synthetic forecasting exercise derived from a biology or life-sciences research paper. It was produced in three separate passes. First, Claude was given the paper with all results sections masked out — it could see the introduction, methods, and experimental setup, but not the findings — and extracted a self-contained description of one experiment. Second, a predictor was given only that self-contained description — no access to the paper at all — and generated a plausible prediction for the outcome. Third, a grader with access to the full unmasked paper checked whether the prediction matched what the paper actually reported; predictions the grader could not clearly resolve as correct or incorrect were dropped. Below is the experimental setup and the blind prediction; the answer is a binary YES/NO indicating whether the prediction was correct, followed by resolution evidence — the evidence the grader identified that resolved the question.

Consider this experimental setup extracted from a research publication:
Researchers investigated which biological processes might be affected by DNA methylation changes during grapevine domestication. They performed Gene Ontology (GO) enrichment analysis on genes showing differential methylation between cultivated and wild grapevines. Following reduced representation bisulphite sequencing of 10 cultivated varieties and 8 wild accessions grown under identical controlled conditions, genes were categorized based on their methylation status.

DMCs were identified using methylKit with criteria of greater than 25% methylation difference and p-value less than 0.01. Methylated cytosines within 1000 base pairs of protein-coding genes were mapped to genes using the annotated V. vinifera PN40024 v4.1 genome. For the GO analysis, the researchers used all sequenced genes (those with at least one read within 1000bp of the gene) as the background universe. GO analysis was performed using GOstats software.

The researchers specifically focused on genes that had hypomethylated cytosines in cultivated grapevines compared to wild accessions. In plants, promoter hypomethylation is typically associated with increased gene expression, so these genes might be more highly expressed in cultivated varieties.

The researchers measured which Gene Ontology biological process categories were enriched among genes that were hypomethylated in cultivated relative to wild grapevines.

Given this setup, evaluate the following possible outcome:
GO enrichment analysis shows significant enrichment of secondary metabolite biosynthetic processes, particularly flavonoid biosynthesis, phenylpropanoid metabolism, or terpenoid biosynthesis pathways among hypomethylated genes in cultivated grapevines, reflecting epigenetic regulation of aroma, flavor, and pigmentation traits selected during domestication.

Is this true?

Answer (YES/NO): NO